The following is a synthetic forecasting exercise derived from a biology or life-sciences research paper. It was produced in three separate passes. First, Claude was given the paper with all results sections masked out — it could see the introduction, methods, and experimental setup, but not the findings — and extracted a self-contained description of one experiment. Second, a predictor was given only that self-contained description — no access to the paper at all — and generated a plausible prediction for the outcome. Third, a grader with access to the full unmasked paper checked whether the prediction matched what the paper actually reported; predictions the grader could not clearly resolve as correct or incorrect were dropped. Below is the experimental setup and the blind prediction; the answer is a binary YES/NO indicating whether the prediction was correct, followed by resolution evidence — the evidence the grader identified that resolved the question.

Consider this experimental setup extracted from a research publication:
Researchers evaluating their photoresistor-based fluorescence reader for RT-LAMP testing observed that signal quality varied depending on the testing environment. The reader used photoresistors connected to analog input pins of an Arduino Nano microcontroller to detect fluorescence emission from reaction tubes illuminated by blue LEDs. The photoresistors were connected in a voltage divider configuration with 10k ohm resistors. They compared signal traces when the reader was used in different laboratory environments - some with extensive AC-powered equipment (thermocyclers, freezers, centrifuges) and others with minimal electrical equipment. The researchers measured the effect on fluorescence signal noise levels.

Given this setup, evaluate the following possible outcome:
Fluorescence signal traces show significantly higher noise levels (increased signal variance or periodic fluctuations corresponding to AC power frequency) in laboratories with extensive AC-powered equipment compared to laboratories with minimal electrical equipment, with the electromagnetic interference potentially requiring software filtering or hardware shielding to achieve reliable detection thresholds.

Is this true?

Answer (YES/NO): YES